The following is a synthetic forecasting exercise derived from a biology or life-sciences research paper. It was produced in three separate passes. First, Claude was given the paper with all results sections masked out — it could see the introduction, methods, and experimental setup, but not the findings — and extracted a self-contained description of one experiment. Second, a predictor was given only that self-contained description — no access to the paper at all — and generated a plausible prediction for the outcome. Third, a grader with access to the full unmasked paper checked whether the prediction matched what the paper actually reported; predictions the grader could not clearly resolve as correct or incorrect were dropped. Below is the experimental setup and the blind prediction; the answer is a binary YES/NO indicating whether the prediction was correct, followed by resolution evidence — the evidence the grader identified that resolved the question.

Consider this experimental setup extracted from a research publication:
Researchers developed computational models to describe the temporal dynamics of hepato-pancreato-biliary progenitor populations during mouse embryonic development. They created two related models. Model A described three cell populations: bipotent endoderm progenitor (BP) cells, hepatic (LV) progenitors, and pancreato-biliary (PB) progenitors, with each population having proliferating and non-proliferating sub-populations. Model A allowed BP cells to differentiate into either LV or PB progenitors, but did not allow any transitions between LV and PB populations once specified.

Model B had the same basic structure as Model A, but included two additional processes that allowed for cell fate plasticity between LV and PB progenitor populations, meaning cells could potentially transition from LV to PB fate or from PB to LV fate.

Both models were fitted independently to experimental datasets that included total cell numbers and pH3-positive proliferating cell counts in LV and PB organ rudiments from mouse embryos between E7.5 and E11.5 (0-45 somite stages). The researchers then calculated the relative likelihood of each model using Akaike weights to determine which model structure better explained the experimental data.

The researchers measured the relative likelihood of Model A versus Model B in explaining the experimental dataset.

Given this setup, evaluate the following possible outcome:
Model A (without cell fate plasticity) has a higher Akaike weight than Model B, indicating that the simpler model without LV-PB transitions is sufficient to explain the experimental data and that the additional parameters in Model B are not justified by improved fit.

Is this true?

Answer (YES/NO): NO